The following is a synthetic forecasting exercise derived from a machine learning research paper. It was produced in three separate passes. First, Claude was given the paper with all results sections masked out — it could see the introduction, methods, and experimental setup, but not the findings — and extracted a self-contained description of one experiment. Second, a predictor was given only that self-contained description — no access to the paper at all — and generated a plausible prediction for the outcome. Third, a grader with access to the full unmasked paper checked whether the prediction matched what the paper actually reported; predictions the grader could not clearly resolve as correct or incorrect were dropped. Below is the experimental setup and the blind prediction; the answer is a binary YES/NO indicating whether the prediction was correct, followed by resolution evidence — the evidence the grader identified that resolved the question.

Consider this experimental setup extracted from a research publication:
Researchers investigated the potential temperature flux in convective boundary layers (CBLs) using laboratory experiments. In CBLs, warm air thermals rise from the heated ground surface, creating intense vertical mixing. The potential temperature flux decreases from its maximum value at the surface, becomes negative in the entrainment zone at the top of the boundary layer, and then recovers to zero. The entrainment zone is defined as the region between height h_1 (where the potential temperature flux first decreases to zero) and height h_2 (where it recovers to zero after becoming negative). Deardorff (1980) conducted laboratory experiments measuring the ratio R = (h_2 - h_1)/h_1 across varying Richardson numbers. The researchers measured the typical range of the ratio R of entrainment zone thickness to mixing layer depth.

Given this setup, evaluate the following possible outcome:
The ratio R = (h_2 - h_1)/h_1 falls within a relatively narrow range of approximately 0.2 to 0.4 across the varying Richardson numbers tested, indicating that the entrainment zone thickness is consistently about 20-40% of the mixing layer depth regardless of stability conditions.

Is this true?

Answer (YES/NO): NO